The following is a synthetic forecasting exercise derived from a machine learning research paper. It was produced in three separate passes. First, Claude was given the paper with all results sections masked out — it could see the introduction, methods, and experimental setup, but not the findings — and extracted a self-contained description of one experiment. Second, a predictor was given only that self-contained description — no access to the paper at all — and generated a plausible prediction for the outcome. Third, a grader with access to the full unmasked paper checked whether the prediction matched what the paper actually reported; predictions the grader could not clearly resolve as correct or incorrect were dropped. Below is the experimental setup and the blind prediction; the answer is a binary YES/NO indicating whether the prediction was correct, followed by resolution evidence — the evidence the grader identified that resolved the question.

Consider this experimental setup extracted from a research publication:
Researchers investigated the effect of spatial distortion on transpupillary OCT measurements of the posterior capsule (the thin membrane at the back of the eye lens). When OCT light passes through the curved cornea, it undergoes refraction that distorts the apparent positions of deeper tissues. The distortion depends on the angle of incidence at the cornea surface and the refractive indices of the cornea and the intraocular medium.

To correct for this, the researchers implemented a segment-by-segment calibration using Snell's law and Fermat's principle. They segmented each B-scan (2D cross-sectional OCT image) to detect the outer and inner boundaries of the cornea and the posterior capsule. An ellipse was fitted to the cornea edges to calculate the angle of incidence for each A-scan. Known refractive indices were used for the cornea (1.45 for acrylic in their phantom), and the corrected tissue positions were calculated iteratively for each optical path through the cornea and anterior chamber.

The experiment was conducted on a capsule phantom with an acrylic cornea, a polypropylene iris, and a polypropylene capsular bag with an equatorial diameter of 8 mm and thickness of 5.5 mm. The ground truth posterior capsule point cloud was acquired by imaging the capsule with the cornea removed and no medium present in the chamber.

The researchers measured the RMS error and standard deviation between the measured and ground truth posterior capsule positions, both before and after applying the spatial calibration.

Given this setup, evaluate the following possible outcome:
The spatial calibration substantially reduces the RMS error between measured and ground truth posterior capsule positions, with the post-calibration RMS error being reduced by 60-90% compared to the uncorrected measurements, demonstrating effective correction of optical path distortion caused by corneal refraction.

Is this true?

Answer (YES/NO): YES